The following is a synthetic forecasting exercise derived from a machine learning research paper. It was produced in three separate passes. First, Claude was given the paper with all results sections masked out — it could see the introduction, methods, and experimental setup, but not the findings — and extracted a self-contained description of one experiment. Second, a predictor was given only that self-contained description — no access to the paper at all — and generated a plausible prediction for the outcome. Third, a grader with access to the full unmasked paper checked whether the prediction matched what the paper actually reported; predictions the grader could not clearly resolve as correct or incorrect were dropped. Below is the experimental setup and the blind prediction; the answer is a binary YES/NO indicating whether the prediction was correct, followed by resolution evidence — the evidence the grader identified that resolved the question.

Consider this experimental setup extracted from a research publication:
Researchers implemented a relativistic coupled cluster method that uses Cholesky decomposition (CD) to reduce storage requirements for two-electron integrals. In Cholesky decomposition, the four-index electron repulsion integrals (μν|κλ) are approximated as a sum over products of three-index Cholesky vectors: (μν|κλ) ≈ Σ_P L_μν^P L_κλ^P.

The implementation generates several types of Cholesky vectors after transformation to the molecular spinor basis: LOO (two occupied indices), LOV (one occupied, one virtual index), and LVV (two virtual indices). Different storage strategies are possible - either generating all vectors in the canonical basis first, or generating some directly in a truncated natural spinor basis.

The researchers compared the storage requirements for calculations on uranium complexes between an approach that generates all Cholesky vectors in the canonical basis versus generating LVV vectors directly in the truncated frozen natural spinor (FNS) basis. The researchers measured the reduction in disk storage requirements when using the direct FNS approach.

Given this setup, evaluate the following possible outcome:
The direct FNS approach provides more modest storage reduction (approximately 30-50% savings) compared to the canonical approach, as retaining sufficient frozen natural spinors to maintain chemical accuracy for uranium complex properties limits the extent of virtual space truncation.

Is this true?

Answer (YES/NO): NO